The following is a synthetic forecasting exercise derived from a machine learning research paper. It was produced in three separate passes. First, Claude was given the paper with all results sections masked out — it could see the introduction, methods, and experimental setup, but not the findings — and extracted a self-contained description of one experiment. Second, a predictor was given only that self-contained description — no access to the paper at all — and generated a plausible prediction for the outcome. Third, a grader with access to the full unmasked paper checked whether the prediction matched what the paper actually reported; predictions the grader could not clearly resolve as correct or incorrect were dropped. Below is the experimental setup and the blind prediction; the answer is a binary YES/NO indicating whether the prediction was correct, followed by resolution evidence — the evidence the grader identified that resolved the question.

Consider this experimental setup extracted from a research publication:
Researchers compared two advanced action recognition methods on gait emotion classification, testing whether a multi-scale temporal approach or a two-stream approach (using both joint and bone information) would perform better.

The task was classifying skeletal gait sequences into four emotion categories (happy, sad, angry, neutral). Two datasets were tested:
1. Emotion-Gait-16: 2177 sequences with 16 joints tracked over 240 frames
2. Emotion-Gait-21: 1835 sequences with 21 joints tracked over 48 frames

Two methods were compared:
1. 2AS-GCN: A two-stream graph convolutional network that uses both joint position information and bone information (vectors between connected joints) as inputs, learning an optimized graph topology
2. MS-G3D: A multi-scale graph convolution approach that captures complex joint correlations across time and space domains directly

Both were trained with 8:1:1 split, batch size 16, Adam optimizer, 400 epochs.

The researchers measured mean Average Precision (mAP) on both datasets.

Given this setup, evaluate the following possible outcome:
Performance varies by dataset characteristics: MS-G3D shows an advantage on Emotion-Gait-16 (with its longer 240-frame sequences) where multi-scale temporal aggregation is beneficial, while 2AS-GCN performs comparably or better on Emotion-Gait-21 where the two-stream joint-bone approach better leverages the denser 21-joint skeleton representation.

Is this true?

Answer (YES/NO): NO